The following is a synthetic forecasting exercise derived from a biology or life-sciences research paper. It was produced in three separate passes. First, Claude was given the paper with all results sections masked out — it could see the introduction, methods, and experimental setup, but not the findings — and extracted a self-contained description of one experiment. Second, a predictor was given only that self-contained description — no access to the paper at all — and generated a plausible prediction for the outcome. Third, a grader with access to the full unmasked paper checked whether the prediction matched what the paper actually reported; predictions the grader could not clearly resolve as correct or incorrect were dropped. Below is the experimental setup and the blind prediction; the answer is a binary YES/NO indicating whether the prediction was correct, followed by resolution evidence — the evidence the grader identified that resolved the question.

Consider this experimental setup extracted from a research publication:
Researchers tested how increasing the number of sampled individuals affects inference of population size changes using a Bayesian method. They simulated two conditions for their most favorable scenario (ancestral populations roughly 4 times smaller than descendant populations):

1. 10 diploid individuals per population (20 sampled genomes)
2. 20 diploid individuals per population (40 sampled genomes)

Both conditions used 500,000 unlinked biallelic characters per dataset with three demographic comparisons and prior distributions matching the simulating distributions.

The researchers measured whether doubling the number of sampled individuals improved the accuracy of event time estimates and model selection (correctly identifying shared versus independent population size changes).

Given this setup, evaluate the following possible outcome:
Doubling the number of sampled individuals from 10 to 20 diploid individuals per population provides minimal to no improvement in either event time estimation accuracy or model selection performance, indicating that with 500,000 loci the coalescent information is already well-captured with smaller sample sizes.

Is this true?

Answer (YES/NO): YES